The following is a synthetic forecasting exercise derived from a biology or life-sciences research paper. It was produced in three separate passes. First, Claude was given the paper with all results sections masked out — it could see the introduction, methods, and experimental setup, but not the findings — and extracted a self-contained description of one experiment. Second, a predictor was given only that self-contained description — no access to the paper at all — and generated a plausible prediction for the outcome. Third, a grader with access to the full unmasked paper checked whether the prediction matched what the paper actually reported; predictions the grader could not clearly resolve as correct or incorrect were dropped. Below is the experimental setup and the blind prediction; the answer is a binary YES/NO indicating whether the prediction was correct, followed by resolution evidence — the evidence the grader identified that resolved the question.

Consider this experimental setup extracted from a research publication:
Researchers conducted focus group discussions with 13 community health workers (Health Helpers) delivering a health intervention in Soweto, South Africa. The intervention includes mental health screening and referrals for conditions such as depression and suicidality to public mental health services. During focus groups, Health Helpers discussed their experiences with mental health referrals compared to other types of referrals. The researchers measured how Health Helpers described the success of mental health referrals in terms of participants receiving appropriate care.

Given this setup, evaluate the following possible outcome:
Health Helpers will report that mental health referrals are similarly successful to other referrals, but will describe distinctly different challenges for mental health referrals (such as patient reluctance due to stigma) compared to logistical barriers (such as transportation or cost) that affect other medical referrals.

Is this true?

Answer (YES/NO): NO